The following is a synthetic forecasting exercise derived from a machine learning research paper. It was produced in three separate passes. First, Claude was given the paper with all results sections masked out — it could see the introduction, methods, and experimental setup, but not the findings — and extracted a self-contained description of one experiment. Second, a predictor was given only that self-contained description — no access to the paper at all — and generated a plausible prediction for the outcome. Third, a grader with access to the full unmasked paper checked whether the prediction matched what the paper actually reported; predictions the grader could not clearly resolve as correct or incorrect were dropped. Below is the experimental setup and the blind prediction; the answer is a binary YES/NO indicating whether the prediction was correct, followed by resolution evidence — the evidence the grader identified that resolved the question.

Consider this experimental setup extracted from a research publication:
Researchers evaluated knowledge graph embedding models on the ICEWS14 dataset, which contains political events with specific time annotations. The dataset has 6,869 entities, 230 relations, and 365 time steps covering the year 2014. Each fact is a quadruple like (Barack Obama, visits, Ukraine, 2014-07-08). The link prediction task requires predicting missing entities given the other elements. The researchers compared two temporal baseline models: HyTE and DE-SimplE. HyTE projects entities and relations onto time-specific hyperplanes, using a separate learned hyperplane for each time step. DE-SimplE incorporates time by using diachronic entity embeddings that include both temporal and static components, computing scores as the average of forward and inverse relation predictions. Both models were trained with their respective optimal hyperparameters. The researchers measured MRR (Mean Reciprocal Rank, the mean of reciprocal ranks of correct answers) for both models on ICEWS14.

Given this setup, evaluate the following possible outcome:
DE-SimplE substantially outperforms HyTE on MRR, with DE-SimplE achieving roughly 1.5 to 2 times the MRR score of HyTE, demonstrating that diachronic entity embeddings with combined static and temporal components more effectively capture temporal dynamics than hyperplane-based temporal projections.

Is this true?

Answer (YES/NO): YES